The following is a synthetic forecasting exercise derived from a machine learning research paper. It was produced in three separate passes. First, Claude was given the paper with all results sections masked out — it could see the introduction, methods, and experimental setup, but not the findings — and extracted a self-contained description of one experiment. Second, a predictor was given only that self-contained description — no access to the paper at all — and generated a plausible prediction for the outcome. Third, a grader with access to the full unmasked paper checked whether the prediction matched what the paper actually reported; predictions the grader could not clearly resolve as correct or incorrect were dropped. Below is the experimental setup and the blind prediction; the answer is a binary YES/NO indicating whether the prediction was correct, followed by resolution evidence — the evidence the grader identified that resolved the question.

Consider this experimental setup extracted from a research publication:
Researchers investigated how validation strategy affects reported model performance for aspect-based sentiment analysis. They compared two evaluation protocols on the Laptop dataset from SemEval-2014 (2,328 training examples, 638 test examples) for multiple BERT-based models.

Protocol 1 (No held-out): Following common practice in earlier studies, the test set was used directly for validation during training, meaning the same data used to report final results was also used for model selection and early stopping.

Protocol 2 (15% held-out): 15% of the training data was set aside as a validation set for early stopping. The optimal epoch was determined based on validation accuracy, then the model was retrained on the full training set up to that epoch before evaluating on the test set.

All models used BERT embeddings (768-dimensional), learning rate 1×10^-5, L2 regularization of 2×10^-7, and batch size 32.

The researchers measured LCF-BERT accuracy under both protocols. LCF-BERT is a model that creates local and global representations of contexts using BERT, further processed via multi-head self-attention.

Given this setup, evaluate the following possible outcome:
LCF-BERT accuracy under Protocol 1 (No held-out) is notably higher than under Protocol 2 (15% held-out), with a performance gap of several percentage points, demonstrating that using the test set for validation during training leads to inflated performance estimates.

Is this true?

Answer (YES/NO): NO